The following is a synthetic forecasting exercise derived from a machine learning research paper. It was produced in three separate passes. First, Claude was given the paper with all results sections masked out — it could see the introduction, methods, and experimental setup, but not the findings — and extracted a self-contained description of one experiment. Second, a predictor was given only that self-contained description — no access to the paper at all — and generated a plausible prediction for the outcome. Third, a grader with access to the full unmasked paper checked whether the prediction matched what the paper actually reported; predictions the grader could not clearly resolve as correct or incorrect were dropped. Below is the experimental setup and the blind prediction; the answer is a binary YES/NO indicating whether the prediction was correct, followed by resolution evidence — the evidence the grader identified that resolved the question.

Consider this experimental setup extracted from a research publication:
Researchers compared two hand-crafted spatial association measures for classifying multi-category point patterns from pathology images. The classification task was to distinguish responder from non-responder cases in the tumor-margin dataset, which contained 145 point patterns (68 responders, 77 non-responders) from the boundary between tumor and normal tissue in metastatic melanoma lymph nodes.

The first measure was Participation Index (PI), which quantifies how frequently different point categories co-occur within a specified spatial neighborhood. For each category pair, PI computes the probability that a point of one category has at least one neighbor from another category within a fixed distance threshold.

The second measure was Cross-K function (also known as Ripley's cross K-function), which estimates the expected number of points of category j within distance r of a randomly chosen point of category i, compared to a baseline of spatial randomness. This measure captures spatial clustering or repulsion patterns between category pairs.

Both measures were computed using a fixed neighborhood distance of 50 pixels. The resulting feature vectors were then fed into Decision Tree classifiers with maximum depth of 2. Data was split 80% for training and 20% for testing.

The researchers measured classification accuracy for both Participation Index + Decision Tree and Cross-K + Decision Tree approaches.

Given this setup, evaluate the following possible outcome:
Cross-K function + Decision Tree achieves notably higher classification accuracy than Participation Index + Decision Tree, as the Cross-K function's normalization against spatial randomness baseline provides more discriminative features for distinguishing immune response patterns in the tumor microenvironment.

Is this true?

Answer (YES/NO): NO